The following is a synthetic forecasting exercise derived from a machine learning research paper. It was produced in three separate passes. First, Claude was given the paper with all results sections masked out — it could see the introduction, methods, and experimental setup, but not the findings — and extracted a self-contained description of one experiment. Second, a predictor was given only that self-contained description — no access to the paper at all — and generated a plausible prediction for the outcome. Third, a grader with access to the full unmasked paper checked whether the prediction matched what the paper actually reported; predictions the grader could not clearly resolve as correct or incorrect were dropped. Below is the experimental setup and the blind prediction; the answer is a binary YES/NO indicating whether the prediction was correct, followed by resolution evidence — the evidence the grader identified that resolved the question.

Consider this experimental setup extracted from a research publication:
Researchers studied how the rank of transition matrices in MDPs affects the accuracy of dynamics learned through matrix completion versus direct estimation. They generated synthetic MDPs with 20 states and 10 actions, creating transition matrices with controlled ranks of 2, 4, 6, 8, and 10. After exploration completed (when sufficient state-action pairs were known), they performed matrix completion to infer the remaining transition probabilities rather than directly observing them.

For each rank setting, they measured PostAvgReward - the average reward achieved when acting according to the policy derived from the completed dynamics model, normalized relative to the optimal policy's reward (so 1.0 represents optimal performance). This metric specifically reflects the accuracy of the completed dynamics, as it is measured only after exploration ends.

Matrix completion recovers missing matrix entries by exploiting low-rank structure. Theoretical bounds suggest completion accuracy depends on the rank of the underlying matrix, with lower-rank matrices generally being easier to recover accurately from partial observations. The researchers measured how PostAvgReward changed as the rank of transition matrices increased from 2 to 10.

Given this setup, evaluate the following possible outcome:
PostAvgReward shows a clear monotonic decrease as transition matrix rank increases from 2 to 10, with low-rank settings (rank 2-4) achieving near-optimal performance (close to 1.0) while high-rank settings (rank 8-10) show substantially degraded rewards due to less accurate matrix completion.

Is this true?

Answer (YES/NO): NO